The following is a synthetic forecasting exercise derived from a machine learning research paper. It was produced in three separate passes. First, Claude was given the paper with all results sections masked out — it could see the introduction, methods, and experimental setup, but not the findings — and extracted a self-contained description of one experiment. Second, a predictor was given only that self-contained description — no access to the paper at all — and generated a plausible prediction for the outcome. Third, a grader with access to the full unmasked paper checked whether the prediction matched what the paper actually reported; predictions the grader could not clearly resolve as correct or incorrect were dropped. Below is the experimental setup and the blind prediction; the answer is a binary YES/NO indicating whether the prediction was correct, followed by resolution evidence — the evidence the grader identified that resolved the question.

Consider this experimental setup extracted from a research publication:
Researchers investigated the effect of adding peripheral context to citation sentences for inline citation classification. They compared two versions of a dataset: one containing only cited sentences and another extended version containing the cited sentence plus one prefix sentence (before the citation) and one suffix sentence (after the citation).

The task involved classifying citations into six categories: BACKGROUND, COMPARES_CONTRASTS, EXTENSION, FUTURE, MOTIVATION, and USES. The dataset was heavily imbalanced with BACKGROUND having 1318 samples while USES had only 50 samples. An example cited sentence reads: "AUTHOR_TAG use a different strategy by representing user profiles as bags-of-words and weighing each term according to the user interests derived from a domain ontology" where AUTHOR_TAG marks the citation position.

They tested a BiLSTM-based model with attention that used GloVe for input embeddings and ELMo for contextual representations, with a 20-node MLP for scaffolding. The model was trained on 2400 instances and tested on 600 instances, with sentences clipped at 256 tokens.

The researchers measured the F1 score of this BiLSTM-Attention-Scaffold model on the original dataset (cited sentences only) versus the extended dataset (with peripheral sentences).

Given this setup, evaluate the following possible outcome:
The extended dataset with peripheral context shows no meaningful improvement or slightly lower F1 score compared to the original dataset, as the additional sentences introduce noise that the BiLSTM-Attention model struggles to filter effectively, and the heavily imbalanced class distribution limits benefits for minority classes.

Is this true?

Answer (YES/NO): YES